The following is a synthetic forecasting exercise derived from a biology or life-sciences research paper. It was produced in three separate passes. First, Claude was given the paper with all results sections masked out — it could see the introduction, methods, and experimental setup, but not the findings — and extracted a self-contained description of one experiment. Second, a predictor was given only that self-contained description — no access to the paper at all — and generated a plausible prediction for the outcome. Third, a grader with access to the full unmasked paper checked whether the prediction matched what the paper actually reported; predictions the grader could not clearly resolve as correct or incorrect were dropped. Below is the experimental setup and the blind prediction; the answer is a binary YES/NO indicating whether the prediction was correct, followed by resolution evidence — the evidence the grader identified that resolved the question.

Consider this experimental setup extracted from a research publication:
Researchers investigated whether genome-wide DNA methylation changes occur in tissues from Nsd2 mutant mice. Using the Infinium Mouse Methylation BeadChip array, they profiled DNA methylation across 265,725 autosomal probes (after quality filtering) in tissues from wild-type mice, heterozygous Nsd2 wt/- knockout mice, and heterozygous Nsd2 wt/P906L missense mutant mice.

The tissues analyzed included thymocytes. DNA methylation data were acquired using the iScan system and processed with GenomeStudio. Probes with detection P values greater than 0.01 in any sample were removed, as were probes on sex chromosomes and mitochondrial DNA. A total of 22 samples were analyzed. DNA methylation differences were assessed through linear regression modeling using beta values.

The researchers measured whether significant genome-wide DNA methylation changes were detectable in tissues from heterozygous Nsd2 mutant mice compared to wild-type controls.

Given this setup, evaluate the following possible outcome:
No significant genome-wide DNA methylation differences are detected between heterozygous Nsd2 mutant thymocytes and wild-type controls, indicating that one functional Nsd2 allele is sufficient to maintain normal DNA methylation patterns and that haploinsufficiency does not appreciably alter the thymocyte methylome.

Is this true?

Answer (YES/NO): YES